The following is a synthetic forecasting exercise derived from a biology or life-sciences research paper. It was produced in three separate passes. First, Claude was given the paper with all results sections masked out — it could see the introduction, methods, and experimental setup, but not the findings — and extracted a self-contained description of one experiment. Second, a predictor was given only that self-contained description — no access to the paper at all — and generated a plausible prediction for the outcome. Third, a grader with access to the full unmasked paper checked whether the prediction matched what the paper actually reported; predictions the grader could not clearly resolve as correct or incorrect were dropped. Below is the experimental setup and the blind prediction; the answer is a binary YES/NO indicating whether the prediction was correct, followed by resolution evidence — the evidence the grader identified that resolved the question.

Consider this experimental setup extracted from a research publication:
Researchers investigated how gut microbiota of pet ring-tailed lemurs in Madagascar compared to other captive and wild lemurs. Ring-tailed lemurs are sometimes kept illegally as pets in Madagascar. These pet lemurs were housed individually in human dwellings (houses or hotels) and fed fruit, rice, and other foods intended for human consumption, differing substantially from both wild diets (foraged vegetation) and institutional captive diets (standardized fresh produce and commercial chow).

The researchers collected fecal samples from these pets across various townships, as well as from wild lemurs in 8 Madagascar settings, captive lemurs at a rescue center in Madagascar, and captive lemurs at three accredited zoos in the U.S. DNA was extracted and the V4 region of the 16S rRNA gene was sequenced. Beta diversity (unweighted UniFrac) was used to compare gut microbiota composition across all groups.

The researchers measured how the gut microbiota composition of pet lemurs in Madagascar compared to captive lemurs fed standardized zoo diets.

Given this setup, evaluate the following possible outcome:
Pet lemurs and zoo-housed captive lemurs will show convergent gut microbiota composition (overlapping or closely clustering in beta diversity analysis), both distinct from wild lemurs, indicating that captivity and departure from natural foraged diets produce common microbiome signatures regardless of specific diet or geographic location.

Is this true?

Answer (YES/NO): NO